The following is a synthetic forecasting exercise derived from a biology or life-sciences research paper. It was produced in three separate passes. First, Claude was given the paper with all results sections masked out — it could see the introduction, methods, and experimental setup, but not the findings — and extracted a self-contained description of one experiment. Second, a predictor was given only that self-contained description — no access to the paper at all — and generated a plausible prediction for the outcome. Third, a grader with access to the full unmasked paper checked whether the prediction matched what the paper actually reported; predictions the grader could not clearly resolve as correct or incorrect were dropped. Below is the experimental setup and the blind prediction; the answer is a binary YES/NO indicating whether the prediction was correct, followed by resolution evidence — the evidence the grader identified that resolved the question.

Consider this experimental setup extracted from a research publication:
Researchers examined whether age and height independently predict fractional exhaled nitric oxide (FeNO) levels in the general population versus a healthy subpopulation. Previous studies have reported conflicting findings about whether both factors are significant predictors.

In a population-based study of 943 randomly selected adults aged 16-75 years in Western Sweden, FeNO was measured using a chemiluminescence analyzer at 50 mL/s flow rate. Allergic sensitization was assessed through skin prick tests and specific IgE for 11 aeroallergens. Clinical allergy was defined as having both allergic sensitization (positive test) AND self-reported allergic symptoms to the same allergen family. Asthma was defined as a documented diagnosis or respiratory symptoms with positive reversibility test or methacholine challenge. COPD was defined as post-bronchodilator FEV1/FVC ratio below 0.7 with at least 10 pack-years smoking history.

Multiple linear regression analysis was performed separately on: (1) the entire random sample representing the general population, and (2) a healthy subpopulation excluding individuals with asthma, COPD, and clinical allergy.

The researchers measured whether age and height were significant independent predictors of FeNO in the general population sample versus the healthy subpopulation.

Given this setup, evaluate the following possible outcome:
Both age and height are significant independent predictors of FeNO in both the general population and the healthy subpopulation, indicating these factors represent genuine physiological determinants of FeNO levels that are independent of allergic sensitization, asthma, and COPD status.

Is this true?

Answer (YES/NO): NO